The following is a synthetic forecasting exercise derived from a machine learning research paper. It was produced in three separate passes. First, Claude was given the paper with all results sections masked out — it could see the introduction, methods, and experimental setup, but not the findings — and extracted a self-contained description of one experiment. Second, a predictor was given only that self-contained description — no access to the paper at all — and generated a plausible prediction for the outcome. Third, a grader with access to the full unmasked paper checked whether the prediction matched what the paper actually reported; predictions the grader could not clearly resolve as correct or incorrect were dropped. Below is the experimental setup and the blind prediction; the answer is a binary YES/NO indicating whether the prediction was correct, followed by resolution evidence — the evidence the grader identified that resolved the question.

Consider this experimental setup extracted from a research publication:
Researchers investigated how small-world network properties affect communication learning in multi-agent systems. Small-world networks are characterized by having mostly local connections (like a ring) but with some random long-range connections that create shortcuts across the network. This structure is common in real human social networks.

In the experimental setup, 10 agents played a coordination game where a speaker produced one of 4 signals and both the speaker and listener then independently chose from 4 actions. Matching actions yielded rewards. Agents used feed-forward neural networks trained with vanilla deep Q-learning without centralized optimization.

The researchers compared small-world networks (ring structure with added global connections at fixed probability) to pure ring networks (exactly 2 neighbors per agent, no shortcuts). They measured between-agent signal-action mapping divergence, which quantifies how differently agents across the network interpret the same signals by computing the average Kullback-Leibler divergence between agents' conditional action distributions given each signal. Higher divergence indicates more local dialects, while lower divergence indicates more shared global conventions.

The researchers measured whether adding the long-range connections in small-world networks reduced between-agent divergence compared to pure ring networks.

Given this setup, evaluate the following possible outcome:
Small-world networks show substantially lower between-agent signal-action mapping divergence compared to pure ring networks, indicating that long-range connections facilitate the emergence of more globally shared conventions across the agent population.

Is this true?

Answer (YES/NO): YES